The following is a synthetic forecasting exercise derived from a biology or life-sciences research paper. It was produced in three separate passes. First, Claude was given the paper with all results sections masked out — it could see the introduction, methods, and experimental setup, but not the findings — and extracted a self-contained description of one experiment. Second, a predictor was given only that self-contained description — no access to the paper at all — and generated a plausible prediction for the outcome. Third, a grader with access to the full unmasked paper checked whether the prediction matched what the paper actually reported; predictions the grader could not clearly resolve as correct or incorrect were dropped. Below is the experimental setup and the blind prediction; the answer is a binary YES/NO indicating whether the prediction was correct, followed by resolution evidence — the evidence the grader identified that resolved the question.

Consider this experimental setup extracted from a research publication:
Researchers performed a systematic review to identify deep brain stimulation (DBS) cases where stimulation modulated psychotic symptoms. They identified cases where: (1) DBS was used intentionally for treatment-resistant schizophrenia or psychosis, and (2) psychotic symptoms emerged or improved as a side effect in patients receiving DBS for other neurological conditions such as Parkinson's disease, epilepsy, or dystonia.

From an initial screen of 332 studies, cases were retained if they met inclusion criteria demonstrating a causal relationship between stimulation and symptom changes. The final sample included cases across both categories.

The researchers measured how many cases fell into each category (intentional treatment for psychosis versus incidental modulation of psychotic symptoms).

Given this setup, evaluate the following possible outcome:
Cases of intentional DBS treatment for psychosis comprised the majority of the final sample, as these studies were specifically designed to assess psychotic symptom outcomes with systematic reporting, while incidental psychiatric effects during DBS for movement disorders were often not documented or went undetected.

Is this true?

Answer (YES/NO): NO